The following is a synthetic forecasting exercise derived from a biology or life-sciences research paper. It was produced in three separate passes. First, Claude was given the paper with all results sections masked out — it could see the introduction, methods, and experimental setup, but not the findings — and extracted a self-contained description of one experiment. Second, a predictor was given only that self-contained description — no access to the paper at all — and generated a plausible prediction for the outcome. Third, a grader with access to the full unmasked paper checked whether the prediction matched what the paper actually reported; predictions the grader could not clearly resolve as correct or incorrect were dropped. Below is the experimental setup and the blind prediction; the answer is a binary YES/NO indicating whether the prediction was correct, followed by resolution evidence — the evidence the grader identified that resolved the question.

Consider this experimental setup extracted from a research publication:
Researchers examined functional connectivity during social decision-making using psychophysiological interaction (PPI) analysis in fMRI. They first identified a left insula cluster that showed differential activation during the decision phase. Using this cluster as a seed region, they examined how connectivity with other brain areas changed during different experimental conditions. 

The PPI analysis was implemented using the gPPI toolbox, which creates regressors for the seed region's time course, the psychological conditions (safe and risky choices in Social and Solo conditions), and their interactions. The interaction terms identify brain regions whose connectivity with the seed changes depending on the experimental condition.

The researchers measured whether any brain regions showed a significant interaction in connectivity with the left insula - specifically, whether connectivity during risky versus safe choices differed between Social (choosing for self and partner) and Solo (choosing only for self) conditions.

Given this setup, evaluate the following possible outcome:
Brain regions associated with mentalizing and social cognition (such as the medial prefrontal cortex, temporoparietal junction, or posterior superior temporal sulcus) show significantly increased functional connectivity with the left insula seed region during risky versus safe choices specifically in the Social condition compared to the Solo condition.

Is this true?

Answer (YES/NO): NO